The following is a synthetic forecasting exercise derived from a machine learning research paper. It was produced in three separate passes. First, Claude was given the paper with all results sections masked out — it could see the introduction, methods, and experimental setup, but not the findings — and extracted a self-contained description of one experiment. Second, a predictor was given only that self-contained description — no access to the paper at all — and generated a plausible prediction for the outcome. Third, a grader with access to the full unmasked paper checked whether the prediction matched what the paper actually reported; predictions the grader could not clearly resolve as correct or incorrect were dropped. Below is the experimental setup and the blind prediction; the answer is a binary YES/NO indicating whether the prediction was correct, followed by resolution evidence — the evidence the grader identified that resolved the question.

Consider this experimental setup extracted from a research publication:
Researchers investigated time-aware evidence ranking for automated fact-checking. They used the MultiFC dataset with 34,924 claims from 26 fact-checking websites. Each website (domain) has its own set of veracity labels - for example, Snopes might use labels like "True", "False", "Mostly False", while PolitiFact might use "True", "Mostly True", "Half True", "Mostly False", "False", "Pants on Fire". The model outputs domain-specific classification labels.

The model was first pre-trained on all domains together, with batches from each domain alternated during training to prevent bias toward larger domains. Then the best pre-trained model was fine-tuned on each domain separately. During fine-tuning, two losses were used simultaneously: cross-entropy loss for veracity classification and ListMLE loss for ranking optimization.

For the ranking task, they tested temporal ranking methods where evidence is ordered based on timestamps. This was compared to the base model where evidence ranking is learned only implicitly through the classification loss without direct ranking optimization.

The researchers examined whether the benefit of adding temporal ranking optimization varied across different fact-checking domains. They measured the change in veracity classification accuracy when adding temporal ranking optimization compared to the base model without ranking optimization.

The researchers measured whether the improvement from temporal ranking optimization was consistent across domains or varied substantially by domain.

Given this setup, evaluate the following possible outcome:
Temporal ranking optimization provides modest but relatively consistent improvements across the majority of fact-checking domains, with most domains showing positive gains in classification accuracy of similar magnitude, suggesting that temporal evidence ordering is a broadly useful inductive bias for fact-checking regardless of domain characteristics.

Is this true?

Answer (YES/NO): NO